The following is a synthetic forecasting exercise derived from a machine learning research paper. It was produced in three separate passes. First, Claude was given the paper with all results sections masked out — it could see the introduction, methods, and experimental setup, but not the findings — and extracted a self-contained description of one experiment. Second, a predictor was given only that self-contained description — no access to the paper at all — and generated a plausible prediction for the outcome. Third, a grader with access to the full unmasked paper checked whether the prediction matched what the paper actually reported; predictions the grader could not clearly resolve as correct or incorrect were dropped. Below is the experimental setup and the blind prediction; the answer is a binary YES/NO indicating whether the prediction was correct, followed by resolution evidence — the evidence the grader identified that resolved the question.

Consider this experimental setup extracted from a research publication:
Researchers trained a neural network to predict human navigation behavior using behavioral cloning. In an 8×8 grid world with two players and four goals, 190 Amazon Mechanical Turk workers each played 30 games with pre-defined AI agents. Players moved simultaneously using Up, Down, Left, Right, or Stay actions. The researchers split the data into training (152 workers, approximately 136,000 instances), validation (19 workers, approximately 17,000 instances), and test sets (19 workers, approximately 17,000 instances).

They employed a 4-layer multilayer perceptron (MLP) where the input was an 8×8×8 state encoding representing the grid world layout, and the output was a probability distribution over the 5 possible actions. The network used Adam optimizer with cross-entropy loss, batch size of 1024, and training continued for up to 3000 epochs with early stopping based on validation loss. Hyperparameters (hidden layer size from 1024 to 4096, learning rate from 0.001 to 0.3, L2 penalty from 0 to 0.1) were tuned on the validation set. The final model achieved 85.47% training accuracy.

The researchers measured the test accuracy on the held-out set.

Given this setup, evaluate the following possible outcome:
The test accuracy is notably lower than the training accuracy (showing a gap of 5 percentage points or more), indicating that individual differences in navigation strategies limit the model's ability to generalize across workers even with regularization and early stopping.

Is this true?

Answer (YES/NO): YES